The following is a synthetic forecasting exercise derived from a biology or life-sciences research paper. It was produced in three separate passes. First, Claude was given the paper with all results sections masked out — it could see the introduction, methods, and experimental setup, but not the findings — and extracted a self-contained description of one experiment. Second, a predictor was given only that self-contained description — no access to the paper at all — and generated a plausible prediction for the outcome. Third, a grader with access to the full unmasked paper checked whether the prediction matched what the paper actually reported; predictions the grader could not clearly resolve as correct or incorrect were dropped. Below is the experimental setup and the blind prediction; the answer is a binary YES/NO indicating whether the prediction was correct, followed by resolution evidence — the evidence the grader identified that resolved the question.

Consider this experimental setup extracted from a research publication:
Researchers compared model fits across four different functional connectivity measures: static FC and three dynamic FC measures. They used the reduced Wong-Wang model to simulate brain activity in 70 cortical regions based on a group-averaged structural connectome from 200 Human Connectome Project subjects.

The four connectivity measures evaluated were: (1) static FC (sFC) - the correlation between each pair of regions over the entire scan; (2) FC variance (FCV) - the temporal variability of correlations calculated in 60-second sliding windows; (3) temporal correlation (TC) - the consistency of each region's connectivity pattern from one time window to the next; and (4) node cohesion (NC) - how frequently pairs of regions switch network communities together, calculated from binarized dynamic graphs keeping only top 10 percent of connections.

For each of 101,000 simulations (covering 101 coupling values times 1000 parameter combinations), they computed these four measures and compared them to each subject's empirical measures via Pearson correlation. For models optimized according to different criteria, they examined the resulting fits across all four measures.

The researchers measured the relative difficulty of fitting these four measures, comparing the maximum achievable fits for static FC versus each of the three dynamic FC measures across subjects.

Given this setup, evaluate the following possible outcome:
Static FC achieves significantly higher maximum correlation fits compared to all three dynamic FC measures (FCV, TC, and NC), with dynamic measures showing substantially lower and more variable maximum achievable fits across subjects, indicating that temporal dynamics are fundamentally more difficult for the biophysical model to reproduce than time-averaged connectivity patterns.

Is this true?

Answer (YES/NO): NO